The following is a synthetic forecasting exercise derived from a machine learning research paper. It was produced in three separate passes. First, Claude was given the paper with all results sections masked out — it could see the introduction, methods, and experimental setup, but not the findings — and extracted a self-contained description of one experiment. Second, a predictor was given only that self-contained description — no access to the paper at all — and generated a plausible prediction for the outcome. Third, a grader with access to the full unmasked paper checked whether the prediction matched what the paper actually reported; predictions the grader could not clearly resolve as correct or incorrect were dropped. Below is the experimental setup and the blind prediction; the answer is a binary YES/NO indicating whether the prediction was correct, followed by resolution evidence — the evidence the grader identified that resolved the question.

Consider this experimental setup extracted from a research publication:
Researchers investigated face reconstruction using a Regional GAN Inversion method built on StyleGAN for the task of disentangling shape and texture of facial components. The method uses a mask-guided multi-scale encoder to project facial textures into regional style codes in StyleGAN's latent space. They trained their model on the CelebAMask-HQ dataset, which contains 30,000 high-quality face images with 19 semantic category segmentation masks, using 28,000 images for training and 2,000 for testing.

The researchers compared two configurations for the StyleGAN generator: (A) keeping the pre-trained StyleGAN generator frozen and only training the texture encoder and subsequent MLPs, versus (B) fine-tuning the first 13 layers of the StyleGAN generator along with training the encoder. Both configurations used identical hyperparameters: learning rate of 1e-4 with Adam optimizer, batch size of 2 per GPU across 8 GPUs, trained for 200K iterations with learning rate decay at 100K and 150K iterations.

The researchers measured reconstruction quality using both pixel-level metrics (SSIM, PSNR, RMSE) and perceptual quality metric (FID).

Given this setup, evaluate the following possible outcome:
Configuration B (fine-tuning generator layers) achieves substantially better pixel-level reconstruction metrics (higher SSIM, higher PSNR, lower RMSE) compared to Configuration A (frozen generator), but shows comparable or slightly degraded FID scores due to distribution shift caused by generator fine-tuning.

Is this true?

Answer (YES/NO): NO